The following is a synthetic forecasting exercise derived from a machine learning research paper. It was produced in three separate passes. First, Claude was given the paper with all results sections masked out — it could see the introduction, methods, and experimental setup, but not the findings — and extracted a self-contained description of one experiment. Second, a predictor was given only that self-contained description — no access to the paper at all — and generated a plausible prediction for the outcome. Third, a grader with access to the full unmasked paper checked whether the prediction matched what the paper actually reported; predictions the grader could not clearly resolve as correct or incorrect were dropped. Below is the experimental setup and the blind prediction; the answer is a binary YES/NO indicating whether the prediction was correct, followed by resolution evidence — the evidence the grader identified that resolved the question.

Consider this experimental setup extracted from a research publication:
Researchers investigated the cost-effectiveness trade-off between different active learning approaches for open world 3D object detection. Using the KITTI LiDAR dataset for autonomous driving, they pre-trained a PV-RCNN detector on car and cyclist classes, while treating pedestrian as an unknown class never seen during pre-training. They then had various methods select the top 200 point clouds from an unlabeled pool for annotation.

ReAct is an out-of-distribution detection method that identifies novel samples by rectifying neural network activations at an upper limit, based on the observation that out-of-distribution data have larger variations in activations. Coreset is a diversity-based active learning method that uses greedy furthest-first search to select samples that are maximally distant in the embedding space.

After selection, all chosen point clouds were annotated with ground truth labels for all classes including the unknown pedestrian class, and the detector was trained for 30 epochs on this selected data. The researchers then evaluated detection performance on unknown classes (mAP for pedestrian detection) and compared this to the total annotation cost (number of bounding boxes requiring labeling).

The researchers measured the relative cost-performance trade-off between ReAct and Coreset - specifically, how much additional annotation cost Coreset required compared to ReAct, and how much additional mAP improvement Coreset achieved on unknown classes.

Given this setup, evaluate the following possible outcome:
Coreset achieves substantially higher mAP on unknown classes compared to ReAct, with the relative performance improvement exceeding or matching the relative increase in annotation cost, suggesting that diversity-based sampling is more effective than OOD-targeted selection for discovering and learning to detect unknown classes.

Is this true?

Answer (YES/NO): NO